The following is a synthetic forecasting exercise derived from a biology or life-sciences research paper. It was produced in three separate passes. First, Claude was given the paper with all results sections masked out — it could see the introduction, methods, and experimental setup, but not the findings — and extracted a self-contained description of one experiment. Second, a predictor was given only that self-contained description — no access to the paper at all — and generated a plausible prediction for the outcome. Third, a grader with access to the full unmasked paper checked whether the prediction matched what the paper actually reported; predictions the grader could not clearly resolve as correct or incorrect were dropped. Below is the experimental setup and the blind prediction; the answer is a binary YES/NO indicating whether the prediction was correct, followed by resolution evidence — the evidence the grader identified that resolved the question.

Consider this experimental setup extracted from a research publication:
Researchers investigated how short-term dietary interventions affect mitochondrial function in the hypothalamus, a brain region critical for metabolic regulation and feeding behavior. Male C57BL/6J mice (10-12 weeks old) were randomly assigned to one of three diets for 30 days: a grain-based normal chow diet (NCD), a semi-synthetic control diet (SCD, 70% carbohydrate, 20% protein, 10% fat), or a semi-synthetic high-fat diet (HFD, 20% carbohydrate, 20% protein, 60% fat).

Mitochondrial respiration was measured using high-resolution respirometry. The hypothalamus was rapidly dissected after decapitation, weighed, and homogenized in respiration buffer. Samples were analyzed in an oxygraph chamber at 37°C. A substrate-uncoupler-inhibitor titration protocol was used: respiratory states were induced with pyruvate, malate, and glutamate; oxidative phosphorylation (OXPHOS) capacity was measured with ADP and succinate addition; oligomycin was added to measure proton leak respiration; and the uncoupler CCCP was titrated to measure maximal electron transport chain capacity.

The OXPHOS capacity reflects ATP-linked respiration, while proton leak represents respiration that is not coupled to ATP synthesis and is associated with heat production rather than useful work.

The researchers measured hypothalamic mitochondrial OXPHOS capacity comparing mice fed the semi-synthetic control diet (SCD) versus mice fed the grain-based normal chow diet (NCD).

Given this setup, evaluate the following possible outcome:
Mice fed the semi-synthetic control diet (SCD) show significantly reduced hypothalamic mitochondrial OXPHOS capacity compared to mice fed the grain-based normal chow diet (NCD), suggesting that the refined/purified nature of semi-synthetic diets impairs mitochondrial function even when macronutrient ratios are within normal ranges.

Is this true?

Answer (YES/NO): NO